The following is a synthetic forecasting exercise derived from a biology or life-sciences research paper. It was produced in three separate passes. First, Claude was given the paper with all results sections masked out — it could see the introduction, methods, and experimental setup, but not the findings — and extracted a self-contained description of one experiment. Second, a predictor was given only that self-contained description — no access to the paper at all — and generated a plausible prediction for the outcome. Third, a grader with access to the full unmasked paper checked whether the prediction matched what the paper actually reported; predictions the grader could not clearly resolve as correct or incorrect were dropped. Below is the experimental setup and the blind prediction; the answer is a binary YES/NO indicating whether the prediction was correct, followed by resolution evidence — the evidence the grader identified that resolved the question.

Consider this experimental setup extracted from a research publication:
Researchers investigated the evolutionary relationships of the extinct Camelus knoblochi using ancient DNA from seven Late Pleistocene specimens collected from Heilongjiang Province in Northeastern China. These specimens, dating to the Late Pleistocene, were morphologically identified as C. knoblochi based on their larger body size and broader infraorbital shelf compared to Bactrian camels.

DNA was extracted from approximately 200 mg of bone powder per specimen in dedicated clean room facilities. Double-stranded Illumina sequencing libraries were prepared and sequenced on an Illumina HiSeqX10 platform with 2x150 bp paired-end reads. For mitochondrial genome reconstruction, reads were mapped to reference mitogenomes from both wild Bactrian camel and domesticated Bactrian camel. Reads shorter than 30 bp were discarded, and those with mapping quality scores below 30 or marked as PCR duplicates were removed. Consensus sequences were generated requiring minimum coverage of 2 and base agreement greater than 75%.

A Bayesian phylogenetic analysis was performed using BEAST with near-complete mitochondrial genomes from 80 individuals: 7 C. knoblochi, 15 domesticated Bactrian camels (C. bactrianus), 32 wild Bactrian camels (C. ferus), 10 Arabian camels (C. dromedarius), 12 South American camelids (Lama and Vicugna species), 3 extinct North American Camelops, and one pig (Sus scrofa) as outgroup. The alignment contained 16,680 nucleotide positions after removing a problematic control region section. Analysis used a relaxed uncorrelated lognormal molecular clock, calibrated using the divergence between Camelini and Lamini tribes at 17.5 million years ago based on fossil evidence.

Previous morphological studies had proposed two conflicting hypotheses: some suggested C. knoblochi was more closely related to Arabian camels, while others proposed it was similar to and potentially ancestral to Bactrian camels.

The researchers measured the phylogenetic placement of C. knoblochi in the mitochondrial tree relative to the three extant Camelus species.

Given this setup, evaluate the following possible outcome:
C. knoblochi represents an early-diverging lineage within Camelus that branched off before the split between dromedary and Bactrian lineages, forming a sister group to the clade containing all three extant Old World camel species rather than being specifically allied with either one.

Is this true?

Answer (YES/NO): NO